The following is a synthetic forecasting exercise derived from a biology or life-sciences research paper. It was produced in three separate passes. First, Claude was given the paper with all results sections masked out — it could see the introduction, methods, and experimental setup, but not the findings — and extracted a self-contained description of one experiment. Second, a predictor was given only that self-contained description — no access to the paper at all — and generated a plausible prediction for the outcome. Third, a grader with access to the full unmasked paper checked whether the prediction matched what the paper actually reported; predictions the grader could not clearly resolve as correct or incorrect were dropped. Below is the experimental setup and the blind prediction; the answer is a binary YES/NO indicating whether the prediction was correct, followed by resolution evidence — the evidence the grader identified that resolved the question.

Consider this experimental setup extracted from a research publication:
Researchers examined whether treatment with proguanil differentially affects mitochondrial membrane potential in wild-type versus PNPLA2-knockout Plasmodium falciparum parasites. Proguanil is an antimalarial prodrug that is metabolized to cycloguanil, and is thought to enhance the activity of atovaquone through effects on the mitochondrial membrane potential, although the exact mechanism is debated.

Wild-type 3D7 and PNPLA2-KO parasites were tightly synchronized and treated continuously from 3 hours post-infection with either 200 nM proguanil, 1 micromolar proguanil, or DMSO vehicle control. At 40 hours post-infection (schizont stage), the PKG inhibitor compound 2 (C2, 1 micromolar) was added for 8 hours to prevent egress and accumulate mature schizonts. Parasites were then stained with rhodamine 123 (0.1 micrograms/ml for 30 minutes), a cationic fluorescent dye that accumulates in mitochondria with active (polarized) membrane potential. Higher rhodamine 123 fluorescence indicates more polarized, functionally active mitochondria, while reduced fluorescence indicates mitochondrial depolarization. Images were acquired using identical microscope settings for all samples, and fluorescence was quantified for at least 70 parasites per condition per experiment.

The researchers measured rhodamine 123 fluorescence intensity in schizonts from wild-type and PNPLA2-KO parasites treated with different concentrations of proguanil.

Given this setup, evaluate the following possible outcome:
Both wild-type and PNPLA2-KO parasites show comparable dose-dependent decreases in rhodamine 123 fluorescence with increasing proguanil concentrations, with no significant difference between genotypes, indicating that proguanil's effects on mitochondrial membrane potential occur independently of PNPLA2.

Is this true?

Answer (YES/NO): NO